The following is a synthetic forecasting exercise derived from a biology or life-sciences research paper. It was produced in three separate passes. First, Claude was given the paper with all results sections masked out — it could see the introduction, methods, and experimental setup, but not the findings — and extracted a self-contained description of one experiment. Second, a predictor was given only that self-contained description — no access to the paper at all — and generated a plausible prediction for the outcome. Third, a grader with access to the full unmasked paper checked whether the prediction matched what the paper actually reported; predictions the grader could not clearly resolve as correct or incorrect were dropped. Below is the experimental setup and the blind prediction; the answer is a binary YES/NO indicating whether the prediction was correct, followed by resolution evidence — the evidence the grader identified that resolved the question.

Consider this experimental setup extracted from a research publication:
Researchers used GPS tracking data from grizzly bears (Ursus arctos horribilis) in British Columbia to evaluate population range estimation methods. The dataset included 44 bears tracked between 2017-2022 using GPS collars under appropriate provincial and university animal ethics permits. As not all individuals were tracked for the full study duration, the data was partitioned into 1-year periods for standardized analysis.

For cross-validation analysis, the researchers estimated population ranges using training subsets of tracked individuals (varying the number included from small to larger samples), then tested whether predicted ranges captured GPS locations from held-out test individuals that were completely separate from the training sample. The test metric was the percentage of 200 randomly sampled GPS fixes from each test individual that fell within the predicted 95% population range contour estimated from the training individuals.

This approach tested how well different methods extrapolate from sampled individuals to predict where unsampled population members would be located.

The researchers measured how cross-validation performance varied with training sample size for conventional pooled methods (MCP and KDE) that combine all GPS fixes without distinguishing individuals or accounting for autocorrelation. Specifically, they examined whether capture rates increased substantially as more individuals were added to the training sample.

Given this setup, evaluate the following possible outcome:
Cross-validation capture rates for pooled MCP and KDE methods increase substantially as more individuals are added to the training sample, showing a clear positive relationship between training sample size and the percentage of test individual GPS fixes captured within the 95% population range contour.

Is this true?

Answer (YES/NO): YES